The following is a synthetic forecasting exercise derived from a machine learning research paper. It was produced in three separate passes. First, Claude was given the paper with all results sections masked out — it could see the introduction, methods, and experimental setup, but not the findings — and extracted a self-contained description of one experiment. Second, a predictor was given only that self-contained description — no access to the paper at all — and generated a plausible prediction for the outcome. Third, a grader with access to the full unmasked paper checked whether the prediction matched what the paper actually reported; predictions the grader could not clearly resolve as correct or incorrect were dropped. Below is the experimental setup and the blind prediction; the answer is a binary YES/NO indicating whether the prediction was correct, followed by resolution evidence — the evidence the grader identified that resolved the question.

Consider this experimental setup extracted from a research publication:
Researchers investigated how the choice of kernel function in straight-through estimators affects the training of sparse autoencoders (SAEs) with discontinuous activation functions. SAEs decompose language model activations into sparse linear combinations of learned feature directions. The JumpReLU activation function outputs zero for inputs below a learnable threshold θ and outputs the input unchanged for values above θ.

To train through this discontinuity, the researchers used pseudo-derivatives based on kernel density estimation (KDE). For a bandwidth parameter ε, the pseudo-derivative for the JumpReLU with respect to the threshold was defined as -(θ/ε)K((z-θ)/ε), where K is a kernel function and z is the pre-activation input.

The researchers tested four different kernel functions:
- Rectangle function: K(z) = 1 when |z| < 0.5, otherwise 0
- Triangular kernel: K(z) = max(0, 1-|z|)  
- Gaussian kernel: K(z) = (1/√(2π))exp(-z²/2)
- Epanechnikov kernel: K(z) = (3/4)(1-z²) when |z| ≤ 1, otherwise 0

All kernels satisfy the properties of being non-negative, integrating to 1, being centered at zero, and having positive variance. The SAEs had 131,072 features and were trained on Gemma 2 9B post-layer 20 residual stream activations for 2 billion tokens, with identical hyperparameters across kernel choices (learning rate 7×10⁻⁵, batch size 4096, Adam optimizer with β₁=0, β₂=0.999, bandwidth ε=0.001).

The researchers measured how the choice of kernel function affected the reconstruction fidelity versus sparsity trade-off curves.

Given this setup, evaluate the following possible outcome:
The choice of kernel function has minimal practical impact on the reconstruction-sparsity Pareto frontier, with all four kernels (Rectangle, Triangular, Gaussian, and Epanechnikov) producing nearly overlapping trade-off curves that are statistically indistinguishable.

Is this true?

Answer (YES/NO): YES